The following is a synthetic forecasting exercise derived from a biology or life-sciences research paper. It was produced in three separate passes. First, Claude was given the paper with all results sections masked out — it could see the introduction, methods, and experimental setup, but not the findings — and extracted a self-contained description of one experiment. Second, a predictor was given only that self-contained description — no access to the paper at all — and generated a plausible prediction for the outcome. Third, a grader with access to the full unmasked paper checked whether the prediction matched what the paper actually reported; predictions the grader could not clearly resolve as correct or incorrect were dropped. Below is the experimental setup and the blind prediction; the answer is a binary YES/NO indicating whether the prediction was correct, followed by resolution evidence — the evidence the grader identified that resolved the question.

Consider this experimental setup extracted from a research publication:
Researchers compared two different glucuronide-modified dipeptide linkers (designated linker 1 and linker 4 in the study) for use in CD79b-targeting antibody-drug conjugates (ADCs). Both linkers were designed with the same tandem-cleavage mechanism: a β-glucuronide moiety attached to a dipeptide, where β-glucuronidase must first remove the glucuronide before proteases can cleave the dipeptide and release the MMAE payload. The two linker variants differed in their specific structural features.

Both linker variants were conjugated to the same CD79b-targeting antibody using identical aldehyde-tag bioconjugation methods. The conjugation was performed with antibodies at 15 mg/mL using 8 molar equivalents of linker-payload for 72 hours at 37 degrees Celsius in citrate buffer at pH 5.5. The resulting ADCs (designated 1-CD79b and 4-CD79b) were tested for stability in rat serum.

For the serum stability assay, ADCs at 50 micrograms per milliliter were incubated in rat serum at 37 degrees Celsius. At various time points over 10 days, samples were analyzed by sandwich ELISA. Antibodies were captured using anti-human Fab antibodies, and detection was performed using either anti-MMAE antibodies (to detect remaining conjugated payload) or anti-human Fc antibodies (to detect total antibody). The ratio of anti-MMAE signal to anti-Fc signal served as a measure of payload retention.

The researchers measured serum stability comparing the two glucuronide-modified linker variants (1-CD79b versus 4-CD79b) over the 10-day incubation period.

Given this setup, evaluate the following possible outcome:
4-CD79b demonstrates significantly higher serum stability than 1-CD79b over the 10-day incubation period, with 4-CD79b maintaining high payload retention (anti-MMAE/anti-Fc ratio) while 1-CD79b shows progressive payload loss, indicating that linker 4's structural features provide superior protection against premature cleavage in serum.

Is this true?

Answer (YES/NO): NO